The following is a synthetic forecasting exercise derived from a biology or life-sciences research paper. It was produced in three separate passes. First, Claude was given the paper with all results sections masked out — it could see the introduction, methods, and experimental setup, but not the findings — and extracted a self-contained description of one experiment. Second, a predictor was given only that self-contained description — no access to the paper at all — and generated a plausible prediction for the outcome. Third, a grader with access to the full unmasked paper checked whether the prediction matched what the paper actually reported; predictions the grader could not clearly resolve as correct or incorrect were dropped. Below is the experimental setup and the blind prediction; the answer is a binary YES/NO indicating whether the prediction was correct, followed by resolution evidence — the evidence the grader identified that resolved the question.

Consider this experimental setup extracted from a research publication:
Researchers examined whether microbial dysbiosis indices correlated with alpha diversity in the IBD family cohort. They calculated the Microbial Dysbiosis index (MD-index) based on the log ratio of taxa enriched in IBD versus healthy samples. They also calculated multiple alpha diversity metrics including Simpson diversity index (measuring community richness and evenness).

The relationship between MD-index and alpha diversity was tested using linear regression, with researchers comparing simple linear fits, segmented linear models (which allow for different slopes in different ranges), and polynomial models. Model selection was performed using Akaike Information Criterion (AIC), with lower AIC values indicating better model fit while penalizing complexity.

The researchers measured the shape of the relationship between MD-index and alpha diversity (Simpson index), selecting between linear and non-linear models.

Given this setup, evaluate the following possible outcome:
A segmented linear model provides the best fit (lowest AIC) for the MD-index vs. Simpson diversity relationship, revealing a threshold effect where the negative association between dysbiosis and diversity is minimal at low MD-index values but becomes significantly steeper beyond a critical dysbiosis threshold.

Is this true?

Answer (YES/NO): NO